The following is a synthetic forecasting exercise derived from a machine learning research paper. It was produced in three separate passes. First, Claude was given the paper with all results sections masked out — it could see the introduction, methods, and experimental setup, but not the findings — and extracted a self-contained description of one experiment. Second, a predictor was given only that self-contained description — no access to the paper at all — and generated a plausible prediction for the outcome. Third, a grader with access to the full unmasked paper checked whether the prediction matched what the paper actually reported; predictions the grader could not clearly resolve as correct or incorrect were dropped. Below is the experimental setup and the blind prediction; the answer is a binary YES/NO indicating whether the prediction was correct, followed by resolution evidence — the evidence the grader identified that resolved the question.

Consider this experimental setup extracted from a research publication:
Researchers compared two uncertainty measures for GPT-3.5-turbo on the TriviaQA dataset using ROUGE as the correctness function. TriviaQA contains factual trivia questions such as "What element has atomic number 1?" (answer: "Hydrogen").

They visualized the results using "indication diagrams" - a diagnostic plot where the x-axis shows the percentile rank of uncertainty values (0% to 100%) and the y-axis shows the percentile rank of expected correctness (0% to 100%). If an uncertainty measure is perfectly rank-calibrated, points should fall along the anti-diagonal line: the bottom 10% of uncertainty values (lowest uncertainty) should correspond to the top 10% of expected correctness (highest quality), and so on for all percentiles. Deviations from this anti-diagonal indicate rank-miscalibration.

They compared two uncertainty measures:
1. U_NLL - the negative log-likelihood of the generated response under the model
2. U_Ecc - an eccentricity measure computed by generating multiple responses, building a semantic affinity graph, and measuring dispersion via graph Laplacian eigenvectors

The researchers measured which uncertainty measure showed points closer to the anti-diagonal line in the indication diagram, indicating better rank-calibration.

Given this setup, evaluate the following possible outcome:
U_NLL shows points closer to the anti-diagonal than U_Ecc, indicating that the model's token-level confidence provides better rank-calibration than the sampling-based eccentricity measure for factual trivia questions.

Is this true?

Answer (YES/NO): YES